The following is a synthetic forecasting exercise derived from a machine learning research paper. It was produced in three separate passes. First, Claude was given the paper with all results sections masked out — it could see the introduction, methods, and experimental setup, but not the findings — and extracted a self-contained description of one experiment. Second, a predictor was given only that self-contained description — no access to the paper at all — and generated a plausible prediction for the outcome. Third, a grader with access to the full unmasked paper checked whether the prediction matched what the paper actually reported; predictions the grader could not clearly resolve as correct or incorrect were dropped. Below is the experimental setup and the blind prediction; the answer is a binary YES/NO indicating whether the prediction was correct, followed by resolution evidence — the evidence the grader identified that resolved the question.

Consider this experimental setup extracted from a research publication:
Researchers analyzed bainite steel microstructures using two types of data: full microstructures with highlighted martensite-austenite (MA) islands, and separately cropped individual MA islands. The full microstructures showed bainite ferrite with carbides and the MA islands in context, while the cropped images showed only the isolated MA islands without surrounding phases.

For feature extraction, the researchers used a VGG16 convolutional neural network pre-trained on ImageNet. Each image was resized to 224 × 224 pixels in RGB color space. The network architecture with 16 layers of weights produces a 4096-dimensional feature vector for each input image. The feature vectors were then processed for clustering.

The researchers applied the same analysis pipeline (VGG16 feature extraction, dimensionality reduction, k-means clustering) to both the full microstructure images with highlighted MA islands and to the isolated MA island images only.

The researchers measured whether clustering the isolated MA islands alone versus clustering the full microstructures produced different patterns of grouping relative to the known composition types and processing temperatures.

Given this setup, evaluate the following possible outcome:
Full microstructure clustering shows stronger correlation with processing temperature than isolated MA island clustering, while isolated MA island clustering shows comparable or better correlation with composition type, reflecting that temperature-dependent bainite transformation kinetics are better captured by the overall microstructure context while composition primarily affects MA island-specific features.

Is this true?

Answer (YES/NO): NO